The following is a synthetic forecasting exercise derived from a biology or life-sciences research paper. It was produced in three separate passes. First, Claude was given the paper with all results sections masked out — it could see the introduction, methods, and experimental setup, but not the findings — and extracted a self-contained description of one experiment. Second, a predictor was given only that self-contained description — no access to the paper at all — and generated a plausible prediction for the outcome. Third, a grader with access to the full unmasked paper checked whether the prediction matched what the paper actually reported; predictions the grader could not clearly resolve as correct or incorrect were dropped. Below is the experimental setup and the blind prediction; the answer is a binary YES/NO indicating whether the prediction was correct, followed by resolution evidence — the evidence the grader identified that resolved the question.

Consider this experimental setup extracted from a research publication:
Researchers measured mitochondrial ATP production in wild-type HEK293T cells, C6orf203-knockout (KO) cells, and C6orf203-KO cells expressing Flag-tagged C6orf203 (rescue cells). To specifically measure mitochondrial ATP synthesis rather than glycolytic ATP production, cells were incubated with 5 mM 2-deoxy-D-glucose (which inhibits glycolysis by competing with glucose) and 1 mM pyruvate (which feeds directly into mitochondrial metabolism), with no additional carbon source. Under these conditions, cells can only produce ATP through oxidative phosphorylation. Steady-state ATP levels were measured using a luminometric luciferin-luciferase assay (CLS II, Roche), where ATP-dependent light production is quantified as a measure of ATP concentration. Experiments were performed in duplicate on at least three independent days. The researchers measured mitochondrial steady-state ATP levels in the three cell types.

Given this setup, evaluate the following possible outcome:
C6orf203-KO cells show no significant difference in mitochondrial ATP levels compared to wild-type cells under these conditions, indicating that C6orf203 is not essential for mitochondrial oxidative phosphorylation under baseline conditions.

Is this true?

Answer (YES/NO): NO